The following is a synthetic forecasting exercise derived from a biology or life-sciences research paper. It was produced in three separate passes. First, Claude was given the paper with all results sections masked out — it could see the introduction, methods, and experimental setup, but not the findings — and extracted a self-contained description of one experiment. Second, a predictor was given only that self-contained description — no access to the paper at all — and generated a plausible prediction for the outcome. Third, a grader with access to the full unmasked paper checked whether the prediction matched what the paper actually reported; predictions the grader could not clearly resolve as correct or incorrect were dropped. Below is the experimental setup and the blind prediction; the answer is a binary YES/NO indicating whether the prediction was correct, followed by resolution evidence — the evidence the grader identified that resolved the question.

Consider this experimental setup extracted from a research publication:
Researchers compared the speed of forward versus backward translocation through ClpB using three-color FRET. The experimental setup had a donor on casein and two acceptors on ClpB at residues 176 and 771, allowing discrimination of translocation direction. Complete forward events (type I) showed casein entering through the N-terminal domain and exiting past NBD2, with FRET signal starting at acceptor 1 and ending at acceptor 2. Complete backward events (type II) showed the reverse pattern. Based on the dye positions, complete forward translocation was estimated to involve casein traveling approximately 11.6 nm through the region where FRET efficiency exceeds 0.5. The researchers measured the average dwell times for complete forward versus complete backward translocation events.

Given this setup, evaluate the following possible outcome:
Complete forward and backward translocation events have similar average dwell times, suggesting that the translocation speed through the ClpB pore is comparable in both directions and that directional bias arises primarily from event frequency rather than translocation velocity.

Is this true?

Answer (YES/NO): NO